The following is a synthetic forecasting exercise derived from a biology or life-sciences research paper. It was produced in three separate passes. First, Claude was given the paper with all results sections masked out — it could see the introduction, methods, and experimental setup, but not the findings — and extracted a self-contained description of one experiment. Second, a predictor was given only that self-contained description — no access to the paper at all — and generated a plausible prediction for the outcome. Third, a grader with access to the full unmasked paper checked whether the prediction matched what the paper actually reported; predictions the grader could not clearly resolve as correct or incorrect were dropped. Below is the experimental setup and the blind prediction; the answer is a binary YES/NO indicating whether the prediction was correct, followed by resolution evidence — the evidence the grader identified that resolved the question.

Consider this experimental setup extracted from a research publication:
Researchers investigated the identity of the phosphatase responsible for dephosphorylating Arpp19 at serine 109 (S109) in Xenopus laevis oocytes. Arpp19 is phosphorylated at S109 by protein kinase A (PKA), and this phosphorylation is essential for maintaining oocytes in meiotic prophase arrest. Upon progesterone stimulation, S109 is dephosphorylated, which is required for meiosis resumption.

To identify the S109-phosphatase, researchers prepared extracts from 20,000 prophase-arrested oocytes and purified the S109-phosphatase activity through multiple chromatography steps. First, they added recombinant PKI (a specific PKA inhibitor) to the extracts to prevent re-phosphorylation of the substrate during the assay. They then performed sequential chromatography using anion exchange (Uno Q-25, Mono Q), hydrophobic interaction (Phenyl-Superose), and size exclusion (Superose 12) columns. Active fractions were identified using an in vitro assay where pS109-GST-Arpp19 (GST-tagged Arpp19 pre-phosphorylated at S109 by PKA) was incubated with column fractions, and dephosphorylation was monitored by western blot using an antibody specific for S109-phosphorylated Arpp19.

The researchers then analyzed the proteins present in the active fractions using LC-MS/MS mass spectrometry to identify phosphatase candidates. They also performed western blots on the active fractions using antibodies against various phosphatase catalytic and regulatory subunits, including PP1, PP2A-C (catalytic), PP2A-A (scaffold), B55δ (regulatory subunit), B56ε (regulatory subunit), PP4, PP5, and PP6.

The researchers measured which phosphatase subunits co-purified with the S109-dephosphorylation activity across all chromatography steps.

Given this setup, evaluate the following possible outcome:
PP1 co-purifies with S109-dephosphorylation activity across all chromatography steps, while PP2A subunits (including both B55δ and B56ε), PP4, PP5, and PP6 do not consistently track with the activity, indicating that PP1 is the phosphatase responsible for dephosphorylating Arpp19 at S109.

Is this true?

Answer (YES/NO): NO